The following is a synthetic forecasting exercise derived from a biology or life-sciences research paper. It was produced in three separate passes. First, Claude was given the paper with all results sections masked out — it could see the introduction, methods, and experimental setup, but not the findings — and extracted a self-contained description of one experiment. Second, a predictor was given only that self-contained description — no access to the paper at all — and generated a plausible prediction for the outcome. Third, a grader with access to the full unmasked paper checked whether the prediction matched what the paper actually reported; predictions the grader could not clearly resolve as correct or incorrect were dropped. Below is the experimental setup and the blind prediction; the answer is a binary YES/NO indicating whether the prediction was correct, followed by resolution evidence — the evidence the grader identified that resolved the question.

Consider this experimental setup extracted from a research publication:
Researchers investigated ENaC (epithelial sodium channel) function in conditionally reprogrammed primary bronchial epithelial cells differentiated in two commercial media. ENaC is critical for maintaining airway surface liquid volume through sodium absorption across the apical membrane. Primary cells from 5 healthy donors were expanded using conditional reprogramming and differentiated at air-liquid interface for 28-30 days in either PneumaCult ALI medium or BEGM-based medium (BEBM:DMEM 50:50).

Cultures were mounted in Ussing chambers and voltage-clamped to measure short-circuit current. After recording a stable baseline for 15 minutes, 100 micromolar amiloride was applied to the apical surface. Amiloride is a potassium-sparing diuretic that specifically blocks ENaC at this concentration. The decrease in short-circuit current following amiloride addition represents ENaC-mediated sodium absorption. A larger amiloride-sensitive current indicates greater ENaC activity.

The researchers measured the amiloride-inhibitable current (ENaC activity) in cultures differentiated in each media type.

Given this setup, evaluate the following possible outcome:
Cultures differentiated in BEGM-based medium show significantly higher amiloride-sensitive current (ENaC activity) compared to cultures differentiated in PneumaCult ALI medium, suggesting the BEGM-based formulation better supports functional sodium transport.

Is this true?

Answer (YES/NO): NO